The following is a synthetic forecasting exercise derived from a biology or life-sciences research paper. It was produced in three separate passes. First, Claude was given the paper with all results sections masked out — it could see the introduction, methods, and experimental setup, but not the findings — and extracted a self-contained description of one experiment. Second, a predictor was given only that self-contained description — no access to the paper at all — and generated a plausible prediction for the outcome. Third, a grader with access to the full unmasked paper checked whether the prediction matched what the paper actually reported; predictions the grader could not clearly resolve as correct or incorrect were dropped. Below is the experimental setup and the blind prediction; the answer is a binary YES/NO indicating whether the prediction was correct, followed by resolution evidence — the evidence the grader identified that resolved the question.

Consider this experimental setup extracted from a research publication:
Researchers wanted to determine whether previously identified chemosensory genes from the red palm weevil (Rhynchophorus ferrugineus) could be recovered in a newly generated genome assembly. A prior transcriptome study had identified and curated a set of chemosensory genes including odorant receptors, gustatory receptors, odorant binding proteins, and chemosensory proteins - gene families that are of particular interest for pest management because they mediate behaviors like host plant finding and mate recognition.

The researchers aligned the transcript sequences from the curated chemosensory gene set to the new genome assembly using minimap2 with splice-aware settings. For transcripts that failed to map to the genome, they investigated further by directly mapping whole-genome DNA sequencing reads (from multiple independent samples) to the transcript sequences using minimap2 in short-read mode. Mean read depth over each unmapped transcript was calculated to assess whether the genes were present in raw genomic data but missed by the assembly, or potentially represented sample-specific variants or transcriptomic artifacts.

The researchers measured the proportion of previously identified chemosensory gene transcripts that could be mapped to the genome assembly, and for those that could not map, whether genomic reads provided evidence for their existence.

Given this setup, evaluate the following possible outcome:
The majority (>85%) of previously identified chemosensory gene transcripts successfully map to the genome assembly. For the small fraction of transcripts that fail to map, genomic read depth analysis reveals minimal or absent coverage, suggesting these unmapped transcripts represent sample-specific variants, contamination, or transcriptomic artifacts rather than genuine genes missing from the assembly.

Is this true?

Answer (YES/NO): YES